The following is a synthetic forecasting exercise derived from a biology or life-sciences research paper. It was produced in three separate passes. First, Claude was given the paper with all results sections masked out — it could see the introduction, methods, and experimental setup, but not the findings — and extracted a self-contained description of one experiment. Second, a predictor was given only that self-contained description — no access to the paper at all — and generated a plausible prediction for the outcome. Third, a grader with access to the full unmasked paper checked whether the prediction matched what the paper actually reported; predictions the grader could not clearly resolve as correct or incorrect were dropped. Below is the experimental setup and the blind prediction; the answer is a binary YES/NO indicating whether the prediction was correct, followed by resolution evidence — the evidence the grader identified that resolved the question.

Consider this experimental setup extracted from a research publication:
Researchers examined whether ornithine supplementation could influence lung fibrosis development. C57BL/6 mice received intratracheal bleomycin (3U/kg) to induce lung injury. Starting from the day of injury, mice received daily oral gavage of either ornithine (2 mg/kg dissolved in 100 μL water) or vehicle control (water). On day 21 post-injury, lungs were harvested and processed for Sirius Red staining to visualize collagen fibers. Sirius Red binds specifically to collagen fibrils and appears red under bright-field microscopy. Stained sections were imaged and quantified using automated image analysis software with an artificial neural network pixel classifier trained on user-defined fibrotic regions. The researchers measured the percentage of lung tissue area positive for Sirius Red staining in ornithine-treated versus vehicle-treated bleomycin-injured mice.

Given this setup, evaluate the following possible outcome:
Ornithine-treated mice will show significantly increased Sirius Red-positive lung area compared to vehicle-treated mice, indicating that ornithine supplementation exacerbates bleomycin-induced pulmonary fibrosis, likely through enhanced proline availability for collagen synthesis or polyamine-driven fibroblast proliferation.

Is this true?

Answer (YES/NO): YES